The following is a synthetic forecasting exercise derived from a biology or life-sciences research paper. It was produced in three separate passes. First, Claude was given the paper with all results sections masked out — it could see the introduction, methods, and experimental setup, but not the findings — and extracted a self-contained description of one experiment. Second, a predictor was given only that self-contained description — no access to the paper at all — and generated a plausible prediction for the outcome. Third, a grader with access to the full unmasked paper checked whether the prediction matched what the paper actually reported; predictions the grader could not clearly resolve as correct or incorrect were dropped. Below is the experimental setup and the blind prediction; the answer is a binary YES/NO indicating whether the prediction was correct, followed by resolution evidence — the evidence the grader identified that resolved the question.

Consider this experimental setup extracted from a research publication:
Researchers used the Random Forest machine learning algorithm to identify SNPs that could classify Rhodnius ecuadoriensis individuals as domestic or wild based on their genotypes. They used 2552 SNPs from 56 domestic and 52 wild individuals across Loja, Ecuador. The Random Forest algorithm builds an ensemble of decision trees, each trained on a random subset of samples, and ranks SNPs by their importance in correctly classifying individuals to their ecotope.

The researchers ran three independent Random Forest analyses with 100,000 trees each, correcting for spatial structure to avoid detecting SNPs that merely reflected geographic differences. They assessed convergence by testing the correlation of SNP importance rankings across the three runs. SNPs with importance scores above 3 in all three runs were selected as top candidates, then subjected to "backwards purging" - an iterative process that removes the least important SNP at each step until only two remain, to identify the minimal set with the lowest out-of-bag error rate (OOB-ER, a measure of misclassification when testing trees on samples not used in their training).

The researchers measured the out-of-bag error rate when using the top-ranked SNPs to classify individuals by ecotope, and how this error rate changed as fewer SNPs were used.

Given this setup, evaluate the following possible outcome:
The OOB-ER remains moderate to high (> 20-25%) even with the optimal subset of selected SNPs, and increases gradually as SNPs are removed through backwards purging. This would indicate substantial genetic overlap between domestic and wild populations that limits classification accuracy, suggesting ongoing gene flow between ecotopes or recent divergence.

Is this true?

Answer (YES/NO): NO